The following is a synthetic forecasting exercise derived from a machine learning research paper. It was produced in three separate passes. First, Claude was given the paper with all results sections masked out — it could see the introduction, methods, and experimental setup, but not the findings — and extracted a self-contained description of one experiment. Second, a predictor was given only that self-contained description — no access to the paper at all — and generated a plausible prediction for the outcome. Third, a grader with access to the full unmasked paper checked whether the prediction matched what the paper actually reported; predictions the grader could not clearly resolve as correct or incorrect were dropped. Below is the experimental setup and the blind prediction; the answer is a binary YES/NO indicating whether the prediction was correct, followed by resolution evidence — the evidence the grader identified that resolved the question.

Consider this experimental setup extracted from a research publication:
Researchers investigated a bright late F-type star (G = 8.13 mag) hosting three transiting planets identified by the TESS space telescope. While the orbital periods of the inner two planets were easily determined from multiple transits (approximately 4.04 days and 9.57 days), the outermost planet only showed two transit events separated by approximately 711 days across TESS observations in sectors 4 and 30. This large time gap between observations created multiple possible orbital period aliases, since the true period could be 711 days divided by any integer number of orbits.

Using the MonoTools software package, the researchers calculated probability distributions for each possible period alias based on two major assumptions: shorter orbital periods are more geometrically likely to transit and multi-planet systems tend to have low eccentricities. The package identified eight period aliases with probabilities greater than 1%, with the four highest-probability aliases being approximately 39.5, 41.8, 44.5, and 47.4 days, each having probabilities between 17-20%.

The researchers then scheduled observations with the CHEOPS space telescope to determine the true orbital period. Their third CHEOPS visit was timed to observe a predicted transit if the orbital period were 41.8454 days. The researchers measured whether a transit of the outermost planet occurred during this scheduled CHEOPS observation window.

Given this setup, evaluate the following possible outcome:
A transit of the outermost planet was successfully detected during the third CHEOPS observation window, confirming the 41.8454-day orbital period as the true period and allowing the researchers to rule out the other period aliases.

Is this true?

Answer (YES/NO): NO